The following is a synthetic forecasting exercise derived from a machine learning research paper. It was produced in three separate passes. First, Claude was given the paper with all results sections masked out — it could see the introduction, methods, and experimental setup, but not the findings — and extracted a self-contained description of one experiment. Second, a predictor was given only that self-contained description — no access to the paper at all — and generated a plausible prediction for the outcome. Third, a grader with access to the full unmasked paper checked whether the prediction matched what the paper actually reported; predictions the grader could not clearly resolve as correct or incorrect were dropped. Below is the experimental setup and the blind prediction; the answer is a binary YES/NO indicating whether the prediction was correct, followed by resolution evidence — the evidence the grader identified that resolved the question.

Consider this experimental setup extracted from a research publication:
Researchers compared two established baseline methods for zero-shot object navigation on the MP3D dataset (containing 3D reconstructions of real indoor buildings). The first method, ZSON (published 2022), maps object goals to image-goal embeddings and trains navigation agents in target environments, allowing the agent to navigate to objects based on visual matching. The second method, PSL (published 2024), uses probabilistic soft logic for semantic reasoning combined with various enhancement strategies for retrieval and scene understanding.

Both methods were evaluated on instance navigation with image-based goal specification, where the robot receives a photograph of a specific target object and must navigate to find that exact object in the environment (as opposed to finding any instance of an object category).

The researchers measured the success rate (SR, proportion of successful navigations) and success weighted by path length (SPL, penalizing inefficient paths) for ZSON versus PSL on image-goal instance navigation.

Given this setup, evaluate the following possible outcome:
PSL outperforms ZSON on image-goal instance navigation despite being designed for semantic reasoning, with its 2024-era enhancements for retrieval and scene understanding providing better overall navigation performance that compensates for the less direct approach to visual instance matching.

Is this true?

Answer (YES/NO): YES